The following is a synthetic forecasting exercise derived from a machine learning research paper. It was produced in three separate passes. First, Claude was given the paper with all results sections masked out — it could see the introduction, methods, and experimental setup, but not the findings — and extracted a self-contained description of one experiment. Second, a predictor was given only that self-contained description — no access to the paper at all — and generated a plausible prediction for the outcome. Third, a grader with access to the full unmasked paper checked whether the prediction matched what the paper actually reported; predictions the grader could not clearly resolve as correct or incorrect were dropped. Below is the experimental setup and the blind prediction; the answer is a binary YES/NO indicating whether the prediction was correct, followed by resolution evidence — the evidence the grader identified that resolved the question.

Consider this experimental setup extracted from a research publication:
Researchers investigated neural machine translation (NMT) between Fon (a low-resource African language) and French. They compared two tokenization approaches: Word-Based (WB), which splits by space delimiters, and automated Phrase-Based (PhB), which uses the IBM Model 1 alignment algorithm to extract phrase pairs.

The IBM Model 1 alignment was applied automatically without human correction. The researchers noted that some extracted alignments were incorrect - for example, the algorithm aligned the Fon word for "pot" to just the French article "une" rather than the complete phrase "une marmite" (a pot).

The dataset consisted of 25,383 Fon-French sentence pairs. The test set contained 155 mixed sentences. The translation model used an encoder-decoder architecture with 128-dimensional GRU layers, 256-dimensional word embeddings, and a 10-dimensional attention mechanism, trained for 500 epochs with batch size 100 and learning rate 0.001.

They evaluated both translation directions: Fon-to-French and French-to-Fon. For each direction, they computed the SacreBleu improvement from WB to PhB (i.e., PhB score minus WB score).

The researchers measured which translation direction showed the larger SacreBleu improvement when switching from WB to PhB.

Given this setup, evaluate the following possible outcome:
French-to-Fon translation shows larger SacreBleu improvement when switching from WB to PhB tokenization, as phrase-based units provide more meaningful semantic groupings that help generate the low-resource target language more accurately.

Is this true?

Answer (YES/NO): NO